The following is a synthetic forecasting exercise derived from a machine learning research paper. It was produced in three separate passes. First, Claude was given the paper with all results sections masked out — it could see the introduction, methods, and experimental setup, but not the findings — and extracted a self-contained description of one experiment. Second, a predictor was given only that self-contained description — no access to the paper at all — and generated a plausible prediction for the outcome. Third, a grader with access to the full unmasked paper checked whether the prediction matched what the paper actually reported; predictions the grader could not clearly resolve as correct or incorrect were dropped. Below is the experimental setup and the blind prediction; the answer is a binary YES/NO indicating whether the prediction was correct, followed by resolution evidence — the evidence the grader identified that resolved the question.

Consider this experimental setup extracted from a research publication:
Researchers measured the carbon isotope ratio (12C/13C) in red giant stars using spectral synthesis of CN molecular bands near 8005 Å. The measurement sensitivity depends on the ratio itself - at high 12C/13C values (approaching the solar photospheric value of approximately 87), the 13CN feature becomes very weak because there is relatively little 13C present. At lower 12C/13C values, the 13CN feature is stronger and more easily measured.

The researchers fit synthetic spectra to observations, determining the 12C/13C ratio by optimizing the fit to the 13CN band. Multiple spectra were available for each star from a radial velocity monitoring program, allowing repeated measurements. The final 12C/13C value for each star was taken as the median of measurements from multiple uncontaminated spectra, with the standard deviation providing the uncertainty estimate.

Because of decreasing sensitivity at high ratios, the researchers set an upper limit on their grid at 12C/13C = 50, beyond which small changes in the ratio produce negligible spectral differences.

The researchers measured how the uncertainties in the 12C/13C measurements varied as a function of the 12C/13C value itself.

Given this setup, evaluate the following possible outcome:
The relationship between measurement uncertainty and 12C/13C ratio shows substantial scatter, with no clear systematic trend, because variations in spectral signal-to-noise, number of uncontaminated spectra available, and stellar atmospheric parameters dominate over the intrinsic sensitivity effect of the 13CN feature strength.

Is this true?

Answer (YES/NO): NO